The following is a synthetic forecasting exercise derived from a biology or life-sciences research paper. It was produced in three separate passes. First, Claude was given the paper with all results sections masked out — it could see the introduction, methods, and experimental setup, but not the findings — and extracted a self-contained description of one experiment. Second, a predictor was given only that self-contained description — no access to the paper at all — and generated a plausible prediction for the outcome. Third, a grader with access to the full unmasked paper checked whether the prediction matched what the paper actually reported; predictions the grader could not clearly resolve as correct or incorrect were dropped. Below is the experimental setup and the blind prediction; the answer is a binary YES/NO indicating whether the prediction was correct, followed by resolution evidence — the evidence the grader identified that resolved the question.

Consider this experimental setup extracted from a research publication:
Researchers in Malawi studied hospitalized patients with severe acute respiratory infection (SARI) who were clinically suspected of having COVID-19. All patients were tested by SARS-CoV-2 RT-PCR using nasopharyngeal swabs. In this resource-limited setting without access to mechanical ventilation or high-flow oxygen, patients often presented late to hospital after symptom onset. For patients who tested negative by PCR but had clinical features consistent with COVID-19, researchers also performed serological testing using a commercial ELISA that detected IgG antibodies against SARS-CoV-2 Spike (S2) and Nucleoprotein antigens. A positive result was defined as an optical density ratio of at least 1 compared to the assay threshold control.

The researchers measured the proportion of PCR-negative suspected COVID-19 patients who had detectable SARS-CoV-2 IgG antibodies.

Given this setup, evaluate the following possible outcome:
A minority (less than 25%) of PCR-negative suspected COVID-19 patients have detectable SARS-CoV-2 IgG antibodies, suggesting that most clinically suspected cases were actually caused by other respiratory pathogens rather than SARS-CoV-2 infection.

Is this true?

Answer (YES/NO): NO